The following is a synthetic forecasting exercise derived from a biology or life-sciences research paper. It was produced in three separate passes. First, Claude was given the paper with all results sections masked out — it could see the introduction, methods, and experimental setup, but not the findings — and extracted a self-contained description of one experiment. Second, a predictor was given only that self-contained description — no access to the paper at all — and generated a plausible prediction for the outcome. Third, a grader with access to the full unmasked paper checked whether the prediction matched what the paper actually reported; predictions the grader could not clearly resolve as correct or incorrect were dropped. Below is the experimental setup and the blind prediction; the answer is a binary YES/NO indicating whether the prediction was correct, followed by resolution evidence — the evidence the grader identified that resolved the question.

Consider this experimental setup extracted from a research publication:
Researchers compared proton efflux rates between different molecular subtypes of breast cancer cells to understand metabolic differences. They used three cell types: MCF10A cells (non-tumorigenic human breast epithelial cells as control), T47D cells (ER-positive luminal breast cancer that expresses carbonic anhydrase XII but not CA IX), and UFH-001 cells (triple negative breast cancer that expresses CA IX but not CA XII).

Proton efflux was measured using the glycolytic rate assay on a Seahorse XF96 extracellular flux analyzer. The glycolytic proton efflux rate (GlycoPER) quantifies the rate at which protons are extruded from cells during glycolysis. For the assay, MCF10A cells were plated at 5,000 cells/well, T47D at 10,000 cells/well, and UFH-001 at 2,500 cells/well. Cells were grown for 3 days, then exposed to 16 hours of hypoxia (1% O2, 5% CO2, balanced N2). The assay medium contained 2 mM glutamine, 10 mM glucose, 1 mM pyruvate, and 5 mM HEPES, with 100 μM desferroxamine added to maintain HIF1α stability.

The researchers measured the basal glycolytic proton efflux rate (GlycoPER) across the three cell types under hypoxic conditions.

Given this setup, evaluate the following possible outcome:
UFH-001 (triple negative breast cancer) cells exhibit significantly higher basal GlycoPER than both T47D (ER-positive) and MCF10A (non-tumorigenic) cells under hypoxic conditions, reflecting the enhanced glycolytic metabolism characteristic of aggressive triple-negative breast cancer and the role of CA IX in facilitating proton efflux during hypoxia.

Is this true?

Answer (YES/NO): YES